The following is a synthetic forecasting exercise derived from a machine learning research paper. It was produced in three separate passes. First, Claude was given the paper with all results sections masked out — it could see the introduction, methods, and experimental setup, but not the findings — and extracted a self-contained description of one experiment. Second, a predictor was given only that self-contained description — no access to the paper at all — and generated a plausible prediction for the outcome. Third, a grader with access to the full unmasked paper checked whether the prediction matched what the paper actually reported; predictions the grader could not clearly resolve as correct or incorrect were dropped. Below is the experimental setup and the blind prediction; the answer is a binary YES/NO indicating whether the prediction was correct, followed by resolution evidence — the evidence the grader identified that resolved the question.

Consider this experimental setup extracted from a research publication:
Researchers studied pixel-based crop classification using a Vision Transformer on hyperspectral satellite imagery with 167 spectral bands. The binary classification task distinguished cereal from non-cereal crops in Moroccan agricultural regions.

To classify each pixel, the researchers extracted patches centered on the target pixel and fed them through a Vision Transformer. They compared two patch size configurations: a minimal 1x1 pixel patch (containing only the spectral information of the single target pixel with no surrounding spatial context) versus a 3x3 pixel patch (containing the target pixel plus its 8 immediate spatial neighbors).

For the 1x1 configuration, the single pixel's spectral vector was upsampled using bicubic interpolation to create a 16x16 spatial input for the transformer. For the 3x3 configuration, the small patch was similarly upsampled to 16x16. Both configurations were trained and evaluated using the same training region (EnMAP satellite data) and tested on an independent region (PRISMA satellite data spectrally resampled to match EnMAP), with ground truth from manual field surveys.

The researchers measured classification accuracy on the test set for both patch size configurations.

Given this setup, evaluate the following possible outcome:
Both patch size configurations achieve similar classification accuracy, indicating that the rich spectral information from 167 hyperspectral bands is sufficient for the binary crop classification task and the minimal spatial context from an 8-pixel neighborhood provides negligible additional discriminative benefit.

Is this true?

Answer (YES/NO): NO